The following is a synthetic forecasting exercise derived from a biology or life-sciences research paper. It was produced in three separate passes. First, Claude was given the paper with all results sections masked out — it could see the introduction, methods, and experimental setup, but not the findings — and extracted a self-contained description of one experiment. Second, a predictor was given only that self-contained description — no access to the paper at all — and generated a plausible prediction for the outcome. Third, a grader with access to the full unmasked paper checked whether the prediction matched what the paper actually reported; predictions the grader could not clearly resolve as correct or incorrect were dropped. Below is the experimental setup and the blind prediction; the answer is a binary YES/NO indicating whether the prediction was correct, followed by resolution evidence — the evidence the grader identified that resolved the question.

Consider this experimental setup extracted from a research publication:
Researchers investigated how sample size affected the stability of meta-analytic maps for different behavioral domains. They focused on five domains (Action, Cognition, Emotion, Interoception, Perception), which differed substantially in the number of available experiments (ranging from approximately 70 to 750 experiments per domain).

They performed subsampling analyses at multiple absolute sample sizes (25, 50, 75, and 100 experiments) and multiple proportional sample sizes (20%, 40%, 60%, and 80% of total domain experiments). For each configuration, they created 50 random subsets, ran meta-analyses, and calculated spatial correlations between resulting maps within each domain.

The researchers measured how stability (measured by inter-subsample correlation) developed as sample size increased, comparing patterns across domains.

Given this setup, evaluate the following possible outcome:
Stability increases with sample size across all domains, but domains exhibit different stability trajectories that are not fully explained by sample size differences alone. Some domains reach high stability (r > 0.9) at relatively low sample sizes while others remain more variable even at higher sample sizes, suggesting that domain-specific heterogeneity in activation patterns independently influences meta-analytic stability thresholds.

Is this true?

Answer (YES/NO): YES